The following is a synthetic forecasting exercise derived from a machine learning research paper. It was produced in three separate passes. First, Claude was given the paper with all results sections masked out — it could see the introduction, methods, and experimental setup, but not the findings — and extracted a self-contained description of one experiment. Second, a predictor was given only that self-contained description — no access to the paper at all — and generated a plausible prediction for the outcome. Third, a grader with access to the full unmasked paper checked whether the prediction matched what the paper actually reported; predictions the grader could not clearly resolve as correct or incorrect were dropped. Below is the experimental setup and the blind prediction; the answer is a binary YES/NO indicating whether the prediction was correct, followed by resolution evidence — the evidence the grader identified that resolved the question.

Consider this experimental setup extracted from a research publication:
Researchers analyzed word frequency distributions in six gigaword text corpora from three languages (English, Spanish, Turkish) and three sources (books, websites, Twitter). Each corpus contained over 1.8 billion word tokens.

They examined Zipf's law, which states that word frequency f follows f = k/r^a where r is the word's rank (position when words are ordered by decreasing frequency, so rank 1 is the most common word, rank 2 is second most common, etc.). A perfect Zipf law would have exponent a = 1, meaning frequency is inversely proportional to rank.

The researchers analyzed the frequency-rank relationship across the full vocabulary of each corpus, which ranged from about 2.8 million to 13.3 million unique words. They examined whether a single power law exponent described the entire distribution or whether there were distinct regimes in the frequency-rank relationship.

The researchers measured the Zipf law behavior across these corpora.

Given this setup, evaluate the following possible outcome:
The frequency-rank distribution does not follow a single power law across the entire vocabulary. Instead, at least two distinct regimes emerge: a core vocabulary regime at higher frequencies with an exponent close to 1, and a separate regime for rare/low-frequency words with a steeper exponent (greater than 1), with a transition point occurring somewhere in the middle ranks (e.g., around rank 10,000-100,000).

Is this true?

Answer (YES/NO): YES